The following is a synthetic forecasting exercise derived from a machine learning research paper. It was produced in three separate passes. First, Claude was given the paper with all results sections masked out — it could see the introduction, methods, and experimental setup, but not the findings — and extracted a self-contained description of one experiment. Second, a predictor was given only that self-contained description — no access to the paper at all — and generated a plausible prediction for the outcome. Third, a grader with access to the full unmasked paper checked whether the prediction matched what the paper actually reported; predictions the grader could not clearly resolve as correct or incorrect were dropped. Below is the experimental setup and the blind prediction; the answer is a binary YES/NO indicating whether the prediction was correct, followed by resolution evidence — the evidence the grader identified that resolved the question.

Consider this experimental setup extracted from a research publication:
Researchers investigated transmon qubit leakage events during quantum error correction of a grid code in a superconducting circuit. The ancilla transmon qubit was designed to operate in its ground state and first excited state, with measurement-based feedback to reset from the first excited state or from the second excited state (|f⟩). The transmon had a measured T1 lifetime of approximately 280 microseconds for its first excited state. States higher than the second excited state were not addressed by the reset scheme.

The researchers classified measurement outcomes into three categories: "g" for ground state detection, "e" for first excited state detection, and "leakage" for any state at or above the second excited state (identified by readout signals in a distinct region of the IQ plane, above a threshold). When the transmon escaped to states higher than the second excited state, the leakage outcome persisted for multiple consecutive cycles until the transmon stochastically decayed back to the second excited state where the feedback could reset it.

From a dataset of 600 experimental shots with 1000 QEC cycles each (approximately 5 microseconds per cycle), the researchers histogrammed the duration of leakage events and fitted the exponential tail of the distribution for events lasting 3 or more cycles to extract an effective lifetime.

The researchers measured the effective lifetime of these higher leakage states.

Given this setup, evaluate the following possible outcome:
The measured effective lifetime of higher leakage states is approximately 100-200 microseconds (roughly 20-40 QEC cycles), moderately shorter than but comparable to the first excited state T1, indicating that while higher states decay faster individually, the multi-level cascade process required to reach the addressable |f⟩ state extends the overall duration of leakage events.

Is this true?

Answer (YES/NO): NO